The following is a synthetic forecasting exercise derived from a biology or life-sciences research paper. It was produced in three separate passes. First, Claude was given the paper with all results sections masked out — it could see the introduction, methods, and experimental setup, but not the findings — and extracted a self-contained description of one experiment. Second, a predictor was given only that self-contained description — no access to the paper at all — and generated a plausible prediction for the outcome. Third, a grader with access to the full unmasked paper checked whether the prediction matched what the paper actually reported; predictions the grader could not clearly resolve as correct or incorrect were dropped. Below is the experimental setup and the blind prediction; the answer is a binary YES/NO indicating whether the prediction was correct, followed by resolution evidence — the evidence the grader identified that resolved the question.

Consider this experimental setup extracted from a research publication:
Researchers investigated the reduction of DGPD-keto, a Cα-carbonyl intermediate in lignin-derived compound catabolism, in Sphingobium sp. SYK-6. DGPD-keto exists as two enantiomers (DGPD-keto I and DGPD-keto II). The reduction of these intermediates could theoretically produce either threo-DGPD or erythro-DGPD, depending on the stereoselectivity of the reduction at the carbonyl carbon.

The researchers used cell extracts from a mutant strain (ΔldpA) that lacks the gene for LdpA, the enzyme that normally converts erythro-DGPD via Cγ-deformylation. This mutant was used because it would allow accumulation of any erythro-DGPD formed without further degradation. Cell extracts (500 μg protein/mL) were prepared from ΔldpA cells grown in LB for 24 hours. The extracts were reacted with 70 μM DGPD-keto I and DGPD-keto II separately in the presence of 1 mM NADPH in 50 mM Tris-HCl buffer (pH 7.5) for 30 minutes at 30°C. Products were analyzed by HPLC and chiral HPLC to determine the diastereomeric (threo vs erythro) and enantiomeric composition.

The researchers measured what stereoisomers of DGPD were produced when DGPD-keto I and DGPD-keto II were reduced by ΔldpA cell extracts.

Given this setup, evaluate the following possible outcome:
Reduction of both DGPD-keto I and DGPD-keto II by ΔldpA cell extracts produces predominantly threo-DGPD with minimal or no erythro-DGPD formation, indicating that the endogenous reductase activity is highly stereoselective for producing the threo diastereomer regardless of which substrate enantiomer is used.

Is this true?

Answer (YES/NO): NO